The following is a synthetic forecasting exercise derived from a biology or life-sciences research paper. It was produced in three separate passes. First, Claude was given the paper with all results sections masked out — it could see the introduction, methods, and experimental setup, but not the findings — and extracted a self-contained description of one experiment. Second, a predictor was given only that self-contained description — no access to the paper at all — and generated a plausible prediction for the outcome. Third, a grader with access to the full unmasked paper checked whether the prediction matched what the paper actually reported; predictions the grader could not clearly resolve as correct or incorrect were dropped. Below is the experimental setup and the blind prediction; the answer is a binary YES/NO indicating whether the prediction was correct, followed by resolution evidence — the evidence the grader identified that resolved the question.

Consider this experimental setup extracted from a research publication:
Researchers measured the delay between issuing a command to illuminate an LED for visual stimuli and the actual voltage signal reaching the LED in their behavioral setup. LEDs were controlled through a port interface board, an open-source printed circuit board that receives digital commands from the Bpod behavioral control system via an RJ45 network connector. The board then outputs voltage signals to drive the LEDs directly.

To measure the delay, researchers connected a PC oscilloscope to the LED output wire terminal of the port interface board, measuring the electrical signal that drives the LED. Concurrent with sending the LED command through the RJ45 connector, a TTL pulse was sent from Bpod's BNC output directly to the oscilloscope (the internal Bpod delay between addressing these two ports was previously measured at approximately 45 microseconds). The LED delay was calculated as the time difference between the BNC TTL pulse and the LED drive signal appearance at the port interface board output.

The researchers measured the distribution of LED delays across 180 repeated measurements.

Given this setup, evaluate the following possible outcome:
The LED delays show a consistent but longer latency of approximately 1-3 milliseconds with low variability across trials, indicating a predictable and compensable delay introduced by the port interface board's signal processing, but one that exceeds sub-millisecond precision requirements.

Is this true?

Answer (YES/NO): NO